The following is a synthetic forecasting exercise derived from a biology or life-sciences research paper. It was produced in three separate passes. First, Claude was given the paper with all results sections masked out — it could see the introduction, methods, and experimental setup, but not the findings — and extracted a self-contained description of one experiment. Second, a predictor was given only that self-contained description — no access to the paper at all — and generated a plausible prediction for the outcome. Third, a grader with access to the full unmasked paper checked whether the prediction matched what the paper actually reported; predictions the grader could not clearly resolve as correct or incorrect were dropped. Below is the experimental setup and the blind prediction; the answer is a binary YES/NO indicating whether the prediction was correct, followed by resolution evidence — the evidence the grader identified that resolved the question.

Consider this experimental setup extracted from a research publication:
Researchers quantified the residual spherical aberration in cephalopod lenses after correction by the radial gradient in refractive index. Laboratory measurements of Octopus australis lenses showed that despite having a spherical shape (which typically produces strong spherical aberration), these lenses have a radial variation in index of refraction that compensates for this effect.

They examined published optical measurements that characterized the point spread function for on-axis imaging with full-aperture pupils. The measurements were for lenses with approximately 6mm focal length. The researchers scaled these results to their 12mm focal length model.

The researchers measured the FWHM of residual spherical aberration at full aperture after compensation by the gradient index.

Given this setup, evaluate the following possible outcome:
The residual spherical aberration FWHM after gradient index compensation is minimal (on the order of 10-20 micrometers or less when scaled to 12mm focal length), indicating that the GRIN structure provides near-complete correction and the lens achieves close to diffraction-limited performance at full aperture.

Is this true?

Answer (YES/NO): NO